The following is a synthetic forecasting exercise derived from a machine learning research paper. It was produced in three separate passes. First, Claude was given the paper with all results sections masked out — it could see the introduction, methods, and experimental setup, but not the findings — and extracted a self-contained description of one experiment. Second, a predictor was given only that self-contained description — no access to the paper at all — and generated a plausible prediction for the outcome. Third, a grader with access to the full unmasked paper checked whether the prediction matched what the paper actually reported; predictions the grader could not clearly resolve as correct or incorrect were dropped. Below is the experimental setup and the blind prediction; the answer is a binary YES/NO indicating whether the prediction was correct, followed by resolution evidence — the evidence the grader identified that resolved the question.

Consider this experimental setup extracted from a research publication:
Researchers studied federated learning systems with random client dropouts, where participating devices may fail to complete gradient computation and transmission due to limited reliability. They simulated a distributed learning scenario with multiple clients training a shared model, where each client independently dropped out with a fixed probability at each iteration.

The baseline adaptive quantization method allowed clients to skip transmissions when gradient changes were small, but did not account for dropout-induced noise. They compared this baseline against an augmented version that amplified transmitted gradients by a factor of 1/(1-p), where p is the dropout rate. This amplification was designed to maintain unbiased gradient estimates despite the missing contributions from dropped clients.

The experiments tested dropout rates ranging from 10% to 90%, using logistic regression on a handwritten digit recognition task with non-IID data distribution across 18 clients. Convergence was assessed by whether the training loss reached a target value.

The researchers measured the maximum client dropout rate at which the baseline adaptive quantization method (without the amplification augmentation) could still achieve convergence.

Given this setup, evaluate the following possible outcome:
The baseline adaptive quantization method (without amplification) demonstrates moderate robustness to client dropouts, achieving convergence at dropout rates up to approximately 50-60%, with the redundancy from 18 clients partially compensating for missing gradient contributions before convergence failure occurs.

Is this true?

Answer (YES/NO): NO